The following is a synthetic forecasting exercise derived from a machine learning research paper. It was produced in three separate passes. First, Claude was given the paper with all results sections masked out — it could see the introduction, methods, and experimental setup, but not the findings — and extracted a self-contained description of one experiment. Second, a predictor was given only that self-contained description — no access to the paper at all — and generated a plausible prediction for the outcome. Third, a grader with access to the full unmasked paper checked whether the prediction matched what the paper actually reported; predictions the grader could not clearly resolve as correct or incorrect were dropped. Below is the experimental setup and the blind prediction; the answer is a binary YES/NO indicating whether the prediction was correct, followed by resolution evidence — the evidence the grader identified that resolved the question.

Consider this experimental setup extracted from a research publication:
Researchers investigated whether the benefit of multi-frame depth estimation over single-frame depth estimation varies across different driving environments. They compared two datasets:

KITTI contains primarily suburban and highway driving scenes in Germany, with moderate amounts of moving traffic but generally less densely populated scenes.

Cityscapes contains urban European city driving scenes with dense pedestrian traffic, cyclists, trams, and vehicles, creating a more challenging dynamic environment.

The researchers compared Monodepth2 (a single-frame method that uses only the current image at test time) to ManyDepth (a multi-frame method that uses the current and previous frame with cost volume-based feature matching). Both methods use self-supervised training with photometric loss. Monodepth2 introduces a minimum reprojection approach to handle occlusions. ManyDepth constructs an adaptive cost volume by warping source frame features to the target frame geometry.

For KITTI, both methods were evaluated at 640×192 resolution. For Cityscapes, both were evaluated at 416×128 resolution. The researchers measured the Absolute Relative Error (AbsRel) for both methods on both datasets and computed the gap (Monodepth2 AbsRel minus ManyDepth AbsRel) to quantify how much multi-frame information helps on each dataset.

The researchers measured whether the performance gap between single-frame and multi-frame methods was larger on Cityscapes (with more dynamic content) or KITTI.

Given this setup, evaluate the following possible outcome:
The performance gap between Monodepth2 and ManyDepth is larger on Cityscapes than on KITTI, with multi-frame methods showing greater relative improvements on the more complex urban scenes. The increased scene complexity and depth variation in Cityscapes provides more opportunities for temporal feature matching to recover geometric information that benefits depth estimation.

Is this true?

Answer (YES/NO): NO